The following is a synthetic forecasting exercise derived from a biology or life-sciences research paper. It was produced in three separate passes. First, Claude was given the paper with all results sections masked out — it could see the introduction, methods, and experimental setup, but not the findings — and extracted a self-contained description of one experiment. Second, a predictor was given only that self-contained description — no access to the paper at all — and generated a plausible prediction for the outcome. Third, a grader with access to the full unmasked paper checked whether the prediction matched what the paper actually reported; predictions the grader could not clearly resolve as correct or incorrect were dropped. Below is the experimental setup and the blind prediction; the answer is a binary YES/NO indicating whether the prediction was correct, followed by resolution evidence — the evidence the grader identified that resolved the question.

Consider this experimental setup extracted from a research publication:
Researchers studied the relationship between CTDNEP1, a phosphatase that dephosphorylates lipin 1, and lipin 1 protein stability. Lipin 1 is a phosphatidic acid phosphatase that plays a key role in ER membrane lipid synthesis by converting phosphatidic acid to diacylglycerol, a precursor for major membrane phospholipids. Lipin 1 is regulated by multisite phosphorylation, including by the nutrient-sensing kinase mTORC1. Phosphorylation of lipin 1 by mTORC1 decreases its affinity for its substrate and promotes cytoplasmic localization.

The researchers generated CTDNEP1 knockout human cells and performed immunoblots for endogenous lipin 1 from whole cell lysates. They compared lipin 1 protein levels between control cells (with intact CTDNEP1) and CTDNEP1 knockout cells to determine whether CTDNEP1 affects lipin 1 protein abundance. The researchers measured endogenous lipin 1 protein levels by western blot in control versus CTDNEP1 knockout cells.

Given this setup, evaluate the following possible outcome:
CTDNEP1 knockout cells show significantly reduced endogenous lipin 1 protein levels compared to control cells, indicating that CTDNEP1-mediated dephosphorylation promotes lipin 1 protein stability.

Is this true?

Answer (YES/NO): YES